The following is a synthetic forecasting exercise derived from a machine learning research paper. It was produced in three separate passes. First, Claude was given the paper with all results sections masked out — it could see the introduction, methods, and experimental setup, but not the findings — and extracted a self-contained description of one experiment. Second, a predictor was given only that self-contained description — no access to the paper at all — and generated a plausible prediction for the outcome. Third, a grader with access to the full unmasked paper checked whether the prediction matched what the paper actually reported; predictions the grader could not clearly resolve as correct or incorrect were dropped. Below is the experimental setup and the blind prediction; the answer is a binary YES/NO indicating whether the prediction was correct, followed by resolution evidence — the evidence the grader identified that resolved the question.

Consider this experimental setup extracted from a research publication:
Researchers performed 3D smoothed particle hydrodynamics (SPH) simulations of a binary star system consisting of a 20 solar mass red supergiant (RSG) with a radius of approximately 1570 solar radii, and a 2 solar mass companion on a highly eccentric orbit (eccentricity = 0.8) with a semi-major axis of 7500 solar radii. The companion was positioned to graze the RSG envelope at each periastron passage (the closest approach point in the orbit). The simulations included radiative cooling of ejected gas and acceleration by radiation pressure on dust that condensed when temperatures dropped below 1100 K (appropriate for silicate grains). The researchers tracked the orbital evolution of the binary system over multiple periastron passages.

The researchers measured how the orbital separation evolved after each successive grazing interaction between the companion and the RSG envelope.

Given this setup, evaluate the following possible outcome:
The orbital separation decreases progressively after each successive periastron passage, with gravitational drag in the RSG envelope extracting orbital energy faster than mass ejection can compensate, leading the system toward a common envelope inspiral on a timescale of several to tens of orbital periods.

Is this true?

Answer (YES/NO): YES